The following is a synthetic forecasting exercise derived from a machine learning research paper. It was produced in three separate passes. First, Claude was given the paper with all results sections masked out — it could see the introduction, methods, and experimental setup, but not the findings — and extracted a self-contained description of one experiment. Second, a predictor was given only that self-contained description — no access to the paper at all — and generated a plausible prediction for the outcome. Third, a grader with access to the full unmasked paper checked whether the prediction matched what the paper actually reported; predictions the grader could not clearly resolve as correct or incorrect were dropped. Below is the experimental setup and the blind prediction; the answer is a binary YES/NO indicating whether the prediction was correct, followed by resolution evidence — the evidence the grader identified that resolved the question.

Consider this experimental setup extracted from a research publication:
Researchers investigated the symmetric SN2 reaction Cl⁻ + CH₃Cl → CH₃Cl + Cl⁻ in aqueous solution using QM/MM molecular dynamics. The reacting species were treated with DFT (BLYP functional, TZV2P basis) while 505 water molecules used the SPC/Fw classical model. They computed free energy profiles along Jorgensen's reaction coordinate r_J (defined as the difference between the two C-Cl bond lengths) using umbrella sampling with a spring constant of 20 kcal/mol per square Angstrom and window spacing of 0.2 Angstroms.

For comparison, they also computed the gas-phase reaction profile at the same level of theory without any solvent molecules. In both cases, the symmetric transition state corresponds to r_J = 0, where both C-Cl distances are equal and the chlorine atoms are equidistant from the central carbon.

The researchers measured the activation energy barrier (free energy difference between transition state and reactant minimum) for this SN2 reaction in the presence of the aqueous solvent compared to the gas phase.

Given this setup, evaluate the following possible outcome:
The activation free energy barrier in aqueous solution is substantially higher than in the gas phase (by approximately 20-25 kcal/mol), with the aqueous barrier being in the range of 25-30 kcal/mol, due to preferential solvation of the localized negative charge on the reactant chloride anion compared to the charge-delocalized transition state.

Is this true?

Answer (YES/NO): NO